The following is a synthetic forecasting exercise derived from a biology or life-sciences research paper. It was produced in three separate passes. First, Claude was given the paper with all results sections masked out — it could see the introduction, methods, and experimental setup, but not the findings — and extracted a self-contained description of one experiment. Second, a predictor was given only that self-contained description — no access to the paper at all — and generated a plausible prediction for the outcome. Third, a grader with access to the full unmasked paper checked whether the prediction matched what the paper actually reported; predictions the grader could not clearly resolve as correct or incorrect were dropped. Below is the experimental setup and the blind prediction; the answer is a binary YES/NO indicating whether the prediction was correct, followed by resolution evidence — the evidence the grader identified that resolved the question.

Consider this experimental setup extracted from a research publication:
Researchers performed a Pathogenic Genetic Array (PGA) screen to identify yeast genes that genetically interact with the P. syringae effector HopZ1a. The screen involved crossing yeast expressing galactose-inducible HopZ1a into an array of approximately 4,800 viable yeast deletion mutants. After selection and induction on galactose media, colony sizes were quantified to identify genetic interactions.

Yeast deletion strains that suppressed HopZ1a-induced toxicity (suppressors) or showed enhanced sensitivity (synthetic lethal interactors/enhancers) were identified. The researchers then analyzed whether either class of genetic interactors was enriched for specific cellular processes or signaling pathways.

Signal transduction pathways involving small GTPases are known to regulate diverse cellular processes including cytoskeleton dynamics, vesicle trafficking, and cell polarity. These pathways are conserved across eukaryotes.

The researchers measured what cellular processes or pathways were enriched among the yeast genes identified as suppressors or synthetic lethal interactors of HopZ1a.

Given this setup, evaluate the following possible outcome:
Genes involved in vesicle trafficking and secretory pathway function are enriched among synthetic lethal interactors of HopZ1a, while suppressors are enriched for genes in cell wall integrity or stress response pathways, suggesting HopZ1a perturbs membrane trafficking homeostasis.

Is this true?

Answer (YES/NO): NO